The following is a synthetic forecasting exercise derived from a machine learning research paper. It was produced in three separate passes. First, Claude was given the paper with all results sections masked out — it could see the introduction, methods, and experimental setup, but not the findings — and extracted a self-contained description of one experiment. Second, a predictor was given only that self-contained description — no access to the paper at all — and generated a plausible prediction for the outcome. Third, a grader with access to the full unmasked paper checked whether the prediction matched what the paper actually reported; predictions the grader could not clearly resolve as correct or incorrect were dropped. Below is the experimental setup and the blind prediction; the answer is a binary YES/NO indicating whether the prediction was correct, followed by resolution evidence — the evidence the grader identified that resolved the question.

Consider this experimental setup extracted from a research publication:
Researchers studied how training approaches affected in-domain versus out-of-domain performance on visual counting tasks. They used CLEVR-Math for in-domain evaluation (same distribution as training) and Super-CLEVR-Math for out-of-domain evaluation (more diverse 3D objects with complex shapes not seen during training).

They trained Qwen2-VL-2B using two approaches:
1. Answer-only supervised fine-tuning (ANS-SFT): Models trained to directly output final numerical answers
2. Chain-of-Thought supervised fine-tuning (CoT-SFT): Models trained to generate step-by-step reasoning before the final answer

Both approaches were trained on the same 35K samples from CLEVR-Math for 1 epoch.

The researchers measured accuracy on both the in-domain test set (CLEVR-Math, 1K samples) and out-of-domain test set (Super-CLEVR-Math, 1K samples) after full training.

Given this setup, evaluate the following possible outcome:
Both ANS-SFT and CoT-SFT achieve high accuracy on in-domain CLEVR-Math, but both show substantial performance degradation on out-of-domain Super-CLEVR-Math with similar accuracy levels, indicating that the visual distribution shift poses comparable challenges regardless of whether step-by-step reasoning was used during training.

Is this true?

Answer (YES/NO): NO